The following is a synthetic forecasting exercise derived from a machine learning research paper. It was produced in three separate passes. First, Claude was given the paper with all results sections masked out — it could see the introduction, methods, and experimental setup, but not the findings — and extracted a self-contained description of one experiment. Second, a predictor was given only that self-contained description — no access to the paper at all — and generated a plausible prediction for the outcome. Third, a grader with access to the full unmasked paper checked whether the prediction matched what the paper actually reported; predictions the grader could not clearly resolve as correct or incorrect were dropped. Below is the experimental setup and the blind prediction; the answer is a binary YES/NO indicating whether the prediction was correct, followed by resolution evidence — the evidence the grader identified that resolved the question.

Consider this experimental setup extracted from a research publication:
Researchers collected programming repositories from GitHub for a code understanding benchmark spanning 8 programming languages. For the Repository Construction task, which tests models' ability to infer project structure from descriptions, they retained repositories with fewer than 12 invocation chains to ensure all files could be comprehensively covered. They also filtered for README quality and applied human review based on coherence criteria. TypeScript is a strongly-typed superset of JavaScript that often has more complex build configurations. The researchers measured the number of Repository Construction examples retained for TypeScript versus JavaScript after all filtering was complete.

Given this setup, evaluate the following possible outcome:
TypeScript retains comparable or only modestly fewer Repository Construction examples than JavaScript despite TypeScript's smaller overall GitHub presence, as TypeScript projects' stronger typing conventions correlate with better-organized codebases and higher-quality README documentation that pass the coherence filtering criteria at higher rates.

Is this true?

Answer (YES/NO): YES